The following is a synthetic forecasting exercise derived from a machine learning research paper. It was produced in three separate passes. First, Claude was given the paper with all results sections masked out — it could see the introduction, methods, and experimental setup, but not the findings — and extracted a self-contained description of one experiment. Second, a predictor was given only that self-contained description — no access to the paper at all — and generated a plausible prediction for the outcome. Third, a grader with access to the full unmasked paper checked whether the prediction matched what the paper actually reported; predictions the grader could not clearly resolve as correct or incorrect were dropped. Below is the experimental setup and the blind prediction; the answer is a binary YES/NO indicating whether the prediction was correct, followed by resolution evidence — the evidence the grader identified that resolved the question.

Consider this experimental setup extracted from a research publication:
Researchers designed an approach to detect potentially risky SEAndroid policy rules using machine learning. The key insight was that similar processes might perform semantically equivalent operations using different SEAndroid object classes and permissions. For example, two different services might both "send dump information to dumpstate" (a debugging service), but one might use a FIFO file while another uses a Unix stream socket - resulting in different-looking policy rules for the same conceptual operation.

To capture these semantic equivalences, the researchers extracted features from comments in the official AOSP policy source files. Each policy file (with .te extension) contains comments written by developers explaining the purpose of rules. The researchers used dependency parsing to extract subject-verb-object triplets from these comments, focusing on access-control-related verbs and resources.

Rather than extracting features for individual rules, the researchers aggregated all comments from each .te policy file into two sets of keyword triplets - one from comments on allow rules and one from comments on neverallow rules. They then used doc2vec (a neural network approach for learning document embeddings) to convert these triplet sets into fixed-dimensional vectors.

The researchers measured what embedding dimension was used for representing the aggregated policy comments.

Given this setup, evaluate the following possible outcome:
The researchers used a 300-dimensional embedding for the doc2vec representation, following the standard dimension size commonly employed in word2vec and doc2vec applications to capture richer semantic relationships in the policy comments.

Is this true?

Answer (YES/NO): YES